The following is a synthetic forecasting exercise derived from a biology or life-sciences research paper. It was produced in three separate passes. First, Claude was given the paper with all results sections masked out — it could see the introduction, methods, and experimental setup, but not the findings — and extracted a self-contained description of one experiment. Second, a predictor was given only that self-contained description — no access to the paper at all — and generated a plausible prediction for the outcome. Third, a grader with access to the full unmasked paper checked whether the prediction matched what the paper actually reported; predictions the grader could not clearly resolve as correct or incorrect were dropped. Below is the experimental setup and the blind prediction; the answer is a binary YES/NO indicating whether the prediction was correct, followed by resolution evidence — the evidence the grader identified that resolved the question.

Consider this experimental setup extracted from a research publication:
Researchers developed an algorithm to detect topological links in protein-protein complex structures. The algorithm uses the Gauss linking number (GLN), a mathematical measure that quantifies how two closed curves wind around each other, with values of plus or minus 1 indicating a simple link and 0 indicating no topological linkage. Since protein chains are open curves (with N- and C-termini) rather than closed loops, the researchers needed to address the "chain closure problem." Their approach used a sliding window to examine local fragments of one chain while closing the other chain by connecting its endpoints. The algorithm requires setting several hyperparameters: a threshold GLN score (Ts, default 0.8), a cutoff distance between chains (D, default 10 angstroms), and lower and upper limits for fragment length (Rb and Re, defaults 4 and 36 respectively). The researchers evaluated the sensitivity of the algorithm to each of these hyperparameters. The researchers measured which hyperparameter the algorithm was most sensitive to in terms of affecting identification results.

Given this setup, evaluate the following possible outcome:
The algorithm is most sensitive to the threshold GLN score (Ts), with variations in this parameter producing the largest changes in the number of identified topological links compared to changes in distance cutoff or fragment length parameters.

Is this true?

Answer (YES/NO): NO